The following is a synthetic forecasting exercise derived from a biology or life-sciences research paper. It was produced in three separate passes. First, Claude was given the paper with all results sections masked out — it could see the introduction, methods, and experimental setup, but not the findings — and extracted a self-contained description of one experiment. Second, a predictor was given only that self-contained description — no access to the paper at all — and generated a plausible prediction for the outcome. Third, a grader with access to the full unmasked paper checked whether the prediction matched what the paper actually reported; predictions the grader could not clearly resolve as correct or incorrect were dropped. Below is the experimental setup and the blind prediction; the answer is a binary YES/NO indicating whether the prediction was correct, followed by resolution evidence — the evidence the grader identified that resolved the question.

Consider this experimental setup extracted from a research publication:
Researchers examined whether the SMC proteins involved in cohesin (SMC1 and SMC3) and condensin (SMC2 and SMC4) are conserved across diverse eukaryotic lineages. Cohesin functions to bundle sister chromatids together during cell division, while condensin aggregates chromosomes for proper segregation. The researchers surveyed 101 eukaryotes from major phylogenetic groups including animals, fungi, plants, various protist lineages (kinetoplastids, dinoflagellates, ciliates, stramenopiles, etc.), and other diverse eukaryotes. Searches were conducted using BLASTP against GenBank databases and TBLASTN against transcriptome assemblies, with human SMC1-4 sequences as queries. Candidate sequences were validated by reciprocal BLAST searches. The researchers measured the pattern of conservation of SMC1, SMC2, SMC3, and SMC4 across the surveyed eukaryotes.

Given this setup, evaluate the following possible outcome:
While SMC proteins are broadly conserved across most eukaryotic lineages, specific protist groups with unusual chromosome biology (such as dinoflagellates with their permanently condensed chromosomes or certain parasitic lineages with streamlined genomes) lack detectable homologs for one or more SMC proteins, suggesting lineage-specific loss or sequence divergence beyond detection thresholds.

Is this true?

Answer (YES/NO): NO